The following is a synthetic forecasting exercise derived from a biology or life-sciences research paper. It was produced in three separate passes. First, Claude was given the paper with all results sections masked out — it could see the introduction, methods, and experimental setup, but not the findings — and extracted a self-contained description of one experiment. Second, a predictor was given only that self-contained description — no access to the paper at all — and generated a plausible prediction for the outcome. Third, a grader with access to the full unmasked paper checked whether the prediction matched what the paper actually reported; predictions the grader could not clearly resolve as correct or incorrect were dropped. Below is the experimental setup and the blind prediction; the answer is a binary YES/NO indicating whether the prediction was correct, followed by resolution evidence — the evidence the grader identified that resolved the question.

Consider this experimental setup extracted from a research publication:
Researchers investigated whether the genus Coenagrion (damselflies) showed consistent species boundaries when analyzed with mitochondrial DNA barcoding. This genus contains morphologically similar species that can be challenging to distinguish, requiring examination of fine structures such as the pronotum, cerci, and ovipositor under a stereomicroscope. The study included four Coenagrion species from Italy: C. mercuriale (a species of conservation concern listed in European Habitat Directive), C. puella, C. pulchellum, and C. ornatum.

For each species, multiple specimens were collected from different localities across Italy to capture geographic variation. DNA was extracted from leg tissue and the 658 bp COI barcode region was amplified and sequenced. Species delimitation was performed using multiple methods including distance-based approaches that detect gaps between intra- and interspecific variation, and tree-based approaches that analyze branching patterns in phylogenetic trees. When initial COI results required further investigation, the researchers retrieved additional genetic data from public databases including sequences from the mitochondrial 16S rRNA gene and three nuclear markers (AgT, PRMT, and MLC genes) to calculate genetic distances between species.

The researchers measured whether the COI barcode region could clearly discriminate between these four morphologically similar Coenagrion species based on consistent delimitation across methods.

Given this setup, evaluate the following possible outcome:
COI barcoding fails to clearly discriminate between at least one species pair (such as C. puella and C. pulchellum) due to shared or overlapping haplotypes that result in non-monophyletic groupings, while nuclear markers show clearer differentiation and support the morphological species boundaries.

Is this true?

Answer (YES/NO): YES